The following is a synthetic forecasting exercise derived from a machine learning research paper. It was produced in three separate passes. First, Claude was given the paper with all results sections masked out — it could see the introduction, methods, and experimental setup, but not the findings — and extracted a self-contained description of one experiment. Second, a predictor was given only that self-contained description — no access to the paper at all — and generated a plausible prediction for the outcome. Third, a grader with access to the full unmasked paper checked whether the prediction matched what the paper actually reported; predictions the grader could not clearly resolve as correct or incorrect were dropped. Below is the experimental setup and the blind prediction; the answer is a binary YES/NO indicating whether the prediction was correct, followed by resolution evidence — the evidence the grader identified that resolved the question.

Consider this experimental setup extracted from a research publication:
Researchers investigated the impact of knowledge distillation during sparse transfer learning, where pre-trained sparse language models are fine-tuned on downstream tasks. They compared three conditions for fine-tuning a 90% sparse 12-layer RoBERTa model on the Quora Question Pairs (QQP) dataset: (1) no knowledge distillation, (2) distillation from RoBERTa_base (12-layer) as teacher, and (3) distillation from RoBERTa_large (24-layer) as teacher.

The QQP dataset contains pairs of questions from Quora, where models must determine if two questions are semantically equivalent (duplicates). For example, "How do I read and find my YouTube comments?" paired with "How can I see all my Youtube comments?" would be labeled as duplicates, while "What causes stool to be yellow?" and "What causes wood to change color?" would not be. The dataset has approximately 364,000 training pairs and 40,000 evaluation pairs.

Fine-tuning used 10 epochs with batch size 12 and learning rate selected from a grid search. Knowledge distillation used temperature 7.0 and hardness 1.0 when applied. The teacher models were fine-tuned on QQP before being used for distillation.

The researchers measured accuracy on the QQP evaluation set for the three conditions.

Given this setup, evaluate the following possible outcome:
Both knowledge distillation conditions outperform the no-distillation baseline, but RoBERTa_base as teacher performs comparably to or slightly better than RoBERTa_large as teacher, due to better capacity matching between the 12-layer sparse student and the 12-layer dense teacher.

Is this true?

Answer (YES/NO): YES